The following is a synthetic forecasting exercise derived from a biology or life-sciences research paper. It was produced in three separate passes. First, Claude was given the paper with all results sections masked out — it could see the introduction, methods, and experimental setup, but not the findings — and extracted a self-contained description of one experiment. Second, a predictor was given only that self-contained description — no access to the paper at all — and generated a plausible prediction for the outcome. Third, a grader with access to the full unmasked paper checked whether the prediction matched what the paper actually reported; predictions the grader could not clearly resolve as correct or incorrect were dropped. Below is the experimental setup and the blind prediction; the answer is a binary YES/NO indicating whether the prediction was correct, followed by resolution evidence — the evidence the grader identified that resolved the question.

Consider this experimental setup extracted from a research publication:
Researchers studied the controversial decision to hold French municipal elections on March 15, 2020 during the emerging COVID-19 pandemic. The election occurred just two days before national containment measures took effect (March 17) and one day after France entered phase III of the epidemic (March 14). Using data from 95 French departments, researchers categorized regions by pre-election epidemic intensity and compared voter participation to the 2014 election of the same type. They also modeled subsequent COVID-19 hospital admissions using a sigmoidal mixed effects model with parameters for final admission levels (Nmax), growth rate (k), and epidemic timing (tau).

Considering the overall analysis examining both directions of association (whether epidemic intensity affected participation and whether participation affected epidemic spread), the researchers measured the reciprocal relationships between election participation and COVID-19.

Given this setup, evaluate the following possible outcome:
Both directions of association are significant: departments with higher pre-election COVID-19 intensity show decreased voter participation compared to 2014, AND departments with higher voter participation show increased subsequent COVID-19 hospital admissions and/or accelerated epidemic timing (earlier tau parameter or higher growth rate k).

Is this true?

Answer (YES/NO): NO